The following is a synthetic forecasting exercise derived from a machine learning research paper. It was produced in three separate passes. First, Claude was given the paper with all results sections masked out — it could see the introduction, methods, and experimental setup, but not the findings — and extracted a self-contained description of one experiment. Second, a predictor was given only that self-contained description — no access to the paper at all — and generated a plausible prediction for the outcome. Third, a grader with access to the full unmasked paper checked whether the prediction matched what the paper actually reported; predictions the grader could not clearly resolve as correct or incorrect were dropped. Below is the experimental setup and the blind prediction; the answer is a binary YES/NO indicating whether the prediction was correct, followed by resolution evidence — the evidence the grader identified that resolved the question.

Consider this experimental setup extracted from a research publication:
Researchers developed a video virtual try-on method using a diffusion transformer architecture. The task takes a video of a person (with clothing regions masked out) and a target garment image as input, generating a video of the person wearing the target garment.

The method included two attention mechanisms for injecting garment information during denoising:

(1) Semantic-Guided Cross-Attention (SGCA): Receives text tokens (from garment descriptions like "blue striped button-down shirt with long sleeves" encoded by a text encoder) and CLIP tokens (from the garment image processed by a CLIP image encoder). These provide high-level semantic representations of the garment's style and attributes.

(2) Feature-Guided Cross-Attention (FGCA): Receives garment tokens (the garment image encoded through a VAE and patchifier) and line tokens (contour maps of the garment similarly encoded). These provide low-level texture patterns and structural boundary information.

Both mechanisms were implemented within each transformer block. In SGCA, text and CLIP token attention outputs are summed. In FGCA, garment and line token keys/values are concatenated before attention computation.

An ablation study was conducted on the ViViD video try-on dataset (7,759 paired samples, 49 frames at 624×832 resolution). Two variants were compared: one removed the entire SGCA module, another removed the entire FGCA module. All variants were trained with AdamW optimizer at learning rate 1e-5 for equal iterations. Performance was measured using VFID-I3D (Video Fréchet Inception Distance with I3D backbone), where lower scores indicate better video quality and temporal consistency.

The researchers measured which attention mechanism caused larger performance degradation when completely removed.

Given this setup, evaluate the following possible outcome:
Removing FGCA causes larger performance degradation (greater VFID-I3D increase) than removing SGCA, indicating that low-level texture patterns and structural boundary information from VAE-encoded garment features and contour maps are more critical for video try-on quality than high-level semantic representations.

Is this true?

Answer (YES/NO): NO